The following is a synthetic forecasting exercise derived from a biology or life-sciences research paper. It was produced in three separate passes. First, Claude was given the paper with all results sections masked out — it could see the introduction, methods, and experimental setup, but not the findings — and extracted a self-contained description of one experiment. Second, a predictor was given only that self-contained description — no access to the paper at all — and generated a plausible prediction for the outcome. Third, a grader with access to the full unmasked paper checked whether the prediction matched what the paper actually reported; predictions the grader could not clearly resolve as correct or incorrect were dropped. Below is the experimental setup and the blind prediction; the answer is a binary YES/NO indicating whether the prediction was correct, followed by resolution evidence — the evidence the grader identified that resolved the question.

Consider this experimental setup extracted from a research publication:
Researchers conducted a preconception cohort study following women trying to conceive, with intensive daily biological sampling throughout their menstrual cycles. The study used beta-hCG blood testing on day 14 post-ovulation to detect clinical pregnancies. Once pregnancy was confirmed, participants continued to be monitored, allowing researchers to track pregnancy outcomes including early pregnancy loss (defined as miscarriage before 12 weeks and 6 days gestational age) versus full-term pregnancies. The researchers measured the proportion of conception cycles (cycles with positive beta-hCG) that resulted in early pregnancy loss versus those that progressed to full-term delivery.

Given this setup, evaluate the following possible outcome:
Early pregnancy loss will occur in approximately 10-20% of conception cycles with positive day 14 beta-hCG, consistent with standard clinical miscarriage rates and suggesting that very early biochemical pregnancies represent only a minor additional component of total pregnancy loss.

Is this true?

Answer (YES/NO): NO